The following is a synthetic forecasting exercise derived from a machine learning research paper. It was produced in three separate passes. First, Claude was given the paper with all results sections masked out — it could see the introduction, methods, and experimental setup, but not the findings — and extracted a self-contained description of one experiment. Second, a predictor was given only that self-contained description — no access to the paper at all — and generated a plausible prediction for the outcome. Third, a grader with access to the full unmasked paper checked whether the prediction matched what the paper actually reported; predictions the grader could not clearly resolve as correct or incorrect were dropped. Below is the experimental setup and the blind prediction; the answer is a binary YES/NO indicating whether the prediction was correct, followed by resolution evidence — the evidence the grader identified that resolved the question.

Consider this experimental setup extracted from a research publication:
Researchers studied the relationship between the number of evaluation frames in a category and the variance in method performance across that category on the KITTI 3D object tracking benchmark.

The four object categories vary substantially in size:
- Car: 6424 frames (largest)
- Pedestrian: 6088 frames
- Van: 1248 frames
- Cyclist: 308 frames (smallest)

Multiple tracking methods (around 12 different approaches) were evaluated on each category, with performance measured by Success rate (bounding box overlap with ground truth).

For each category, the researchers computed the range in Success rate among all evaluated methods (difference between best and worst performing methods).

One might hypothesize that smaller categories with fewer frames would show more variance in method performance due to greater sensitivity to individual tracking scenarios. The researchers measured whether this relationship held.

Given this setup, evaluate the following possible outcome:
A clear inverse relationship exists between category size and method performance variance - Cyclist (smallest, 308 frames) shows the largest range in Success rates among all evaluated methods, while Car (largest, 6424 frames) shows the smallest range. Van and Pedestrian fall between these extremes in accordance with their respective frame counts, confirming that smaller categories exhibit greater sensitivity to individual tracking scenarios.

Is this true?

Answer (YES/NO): NO